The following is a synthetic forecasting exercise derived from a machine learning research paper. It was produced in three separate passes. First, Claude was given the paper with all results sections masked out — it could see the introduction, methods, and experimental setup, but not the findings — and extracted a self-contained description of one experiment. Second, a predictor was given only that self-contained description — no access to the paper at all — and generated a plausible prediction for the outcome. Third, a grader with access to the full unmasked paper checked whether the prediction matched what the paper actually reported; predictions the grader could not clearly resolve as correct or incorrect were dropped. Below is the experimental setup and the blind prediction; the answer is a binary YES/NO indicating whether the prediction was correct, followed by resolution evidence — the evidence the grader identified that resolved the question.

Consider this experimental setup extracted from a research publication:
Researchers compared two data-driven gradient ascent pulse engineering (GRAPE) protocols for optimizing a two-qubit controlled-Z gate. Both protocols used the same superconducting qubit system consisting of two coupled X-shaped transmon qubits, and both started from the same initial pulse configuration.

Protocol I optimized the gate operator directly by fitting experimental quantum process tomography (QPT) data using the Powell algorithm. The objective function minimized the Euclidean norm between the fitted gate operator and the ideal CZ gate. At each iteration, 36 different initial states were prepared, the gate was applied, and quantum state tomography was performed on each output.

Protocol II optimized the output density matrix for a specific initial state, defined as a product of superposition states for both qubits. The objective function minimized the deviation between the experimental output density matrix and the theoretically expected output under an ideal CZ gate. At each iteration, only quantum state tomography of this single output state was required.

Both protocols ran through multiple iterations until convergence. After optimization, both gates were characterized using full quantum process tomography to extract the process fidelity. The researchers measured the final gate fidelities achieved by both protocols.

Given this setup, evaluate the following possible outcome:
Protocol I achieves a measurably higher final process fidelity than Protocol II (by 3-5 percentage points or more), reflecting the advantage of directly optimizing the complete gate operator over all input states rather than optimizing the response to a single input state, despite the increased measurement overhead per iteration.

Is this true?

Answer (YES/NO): NO